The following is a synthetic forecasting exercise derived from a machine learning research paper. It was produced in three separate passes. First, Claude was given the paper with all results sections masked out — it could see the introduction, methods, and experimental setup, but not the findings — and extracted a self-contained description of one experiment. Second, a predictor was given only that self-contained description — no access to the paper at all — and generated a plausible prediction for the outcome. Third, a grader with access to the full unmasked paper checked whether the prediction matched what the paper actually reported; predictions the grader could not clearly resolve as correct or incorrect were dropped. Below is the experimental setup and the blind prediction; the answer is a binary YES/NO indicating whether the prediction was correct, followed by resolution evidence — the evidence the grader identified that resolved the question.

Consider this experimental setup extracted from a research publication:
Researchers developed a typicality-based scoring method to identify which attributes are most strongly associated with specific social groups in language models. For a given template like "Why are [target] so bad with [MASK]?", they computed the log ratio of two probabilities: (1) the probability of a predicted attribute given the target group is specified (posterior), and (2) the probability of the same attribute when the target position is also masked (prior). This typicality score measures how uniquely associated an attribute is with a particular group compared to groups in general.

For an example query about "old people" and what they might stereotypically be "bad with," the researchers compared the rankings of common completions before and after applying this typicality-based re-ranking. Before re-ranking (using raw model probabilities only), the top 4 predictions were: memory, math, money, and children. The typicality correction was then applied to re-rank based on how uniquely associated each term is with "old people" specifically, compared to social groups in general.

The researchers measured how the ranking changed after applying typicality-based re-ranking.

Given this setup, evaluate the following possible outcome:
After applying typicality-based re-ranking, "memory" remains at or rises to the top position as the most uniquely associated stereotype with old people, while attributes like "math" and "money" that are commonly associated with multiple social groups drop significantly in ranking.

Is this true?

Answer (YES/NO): YES